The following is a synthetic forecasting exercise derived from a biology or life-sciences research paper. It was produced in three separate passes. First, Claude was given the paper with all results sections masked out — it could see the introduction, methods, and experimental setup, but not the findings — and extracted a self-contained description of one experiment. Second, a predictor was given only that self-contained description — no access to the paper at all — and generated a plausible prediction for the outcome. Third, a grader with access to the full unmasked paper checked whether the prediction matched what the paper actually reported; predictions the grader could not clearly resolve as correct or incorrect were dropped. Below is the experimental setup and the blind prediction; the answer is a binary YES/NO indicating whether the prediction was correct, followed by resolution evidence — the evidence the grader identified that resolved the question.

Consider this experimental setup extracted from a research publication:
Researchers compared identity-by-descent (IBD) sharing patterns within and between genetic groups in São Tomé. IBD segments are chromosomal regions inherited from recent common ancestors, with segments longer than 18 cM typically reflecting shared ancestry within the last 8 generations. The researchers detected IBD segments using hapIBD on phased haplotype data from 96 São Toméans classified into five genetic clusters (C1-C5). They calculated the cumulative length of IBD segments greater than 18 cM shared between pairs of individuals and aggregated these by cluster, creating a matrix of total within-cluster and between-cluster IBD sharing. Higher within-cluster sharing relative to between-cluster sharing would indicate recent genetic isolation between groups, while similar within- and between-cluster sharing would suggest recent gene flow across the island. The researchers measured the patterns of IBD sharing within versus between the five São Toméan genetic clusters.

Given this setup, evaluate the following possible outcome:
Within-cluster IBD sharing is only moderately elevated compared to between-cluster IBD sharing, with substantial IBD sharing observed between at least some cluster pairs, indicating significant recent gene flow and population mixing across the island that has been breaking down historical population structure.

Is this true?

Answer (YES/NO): NO